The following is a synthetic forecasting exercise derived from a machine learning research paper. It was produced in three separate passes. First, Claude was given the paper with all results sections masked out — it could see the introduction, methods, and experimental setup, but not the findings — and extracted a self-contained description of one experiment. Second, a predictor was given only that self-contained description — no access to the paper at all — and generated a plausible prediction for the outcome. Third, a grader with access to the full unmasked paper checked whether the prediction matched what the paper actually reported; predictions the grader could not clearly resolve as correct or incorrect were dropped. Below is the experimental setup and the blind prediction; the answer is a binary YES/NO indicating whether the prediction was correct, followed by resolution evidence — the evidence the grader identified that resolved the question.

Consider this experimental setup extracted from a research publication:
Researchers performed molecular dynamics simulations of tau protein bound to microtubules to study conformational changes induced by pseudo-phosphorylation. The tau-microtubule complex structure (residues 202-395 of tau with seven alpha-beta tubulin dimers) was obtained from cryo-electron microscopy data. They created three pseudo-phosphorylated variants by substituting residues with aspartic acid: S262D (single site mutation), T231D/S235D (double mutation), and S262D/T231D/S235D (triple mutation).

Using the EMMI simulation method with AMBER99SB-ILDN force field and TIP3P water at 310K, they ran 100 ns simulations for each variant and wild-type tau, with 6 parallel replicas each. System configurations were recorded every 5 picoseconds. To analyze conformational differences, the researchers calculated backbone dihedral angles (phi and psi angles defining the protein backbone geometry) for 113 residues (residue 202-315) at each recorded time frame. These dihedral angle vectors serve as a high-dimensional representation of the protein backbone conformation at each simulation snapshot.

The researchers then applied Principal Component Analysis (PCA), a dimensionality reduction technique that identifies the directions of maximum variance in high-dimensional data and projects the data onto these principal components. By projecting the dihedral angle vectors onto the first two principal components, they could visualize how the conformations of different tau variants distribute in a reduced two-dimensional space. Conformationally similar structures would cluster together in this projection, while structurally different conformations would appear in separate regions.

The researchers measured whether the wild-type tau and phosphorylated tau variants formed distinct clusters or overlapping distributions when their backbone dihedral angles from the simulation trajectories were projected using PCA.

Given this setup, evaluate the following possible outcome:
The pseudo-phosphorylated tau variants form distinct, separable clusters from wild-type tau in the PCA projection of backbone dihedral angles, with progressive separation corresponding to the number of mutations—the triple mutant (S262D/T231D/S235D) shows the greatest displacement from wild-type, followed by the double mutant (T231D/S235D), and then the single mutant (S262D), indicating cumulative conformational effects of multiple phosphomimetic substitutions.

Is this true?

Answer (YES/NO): NO